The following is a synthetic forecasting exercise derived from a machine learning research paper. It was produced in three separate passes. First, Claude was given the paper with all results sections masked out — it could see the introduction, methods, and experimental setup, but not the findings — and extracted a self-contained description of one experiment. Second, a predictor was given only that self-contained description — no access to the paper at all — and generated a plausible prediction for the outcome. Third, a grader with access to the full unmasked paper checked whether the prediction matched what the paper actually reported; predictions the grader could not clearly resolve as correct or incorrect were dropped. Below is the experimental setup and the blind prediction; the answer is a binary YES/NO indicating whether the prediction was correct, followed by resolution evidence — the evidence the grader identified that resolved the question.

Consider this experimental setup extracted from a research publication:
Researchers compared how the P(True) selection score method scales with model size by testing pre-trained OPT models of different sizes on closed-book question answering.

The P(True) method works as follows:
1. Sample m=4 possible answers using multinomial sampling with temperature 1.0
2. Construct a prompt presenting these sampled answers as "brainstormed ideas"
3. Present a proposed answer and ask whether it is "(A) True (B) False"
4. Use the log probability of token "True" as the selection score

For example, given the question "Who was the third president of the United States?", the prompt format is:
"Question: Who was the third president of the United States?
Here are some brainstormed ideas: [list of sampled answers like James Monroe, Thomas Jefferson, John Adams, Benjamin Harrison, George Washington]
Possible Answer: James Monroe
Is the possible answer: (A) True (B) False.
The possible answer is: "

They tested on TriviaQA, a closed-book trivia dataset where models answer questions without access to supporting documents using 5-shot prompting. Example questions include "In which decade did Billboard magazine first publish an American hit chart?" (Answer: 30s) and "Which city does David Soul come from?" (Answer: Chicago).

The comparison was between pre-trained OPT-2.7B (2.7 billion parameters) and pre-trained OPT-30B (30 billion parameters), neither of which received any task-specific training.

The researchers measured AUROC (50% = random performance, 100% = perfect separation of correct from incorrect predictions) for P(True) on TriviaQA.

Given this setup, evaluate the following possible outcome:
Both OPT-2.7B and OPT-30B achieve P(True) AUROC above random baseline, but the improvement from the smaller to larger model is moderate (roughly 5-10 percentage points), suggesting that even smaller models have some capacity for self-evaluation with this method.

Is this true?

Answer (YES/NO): NO